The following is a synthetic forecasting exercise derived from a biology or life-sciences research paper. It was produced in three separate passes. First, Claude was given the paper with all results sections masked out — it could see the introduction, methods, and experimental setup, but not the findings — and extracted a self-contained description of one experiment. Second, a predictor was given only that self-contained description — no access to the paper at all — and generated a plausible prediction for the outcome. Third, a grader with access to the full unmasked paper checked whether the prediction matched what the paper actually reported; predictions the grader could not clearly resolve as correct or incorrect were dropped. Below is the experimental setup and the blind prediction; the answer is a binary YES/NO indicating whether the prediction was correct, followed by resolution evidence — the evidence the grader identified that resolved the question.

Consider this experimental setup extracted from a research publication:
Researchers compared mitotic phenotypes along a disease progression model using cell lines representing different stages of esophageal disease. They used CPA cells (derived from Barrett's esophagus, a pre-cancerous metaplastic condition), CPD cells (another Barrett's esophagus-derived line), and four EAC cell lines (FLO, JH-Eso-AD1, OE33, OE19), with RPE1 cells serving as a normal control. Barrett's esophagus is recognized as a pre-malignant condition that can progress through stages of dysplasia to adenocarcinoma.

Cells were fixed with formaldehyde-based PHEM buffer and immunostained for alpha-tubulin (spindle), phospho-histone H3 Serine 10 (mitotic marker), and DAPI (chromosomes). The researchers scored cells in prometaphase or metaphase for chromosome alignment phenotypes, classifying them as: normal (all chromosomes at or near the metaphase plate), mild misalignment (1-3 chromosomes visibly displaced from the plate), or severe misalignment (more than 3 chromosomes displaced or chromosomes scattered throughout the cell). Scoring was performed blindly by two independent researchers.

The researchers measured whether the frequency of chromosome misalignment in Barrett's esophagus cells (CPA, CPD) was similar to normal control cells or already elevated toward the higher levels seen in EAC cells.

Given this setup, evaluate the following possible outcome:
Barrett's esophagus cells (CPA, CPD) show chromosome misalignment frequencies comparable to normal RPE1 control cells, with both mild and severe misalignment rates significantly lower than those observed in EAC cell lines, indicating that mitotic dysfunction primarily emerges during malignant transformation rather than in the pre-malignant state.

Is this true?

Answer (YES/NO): NO